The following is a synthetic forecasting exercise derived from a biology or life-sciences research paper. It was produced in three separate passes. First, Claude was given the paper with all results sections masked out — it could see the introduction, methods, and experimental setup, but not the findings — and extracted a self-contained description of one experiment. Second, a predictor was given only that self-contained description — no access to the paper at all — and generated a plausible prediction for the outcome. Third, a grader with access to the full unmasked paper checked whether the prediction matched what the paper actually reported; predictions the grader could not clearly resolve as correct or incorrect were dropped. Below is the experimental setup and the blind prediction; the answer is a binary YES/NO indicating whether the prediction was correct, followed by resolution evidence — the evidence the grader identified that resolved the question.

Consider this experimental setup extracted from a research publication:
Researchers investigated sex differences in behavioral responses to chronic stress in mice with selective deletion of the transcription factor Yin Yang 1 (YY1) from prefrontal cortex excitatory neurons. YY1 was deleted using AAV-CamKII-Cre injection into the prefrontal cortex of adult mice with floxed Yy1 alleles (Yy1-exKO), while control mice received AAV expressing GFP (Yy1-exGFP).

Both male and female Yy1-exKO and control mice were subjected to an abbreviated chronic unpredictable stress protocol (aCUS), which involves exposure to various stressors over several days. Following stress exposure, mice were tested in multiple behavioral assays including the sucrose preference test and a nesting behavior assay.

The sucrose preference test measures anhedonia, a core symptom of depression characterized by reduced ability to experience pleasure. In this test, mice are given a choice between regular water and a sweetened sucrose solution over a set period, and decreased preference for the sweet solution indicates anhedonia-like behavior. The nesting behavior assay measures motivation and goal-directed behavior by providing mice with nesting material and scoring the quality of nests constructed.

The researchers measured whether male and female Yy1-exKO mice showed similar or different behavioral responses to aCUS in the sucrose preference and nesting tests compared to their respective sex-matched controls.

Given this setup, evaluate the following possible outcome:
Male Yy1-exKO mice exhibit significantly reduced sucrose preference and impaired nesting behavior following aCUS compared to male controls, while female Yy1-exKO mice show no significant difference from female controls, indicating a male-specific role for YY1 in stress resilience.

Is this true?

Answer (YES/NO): NO